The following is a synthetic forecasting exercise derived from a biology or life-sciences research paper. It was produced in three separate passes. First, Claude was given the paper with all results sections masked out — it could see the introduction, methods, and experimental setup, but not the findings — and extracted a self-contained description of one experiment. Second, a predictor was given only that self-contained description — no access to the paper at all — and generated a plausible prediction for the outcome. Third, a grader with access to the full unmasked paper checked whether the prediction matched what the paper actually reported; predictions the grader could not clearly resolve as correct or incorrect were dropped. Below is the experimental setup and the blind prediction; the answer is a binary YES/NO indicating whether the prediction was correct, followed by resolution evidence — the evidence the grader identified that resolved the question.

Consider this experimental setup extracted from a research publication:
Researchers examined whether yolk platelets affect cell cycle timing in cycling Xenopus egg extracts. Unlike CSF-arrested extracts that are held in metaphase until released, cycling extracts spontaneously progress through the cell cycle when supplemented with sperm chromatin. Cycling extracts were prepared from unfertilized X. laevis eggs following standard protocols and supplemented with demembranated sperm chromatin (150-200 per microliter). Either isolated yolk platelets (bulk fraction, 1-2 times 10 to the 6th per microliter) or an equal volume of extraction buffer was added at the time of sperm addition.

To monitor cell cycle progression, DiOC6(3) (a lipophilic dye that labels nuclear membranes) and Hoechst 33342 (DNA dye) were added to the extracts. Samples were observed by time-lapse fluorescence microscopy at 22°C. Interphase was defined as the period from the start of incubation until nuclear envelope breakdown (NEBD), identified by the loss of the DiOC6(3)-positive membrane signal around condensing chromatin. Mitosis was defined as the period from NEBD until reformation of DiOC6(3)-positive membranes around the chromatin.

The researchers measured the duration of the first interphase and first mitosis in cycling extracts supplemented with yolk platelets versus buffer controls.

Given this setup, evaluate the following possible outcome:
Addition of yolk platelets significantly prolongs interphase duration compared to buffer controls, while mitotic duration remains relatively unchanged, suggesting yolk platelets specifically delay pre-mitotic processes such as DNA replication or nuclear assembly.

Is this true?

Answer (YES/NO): YES